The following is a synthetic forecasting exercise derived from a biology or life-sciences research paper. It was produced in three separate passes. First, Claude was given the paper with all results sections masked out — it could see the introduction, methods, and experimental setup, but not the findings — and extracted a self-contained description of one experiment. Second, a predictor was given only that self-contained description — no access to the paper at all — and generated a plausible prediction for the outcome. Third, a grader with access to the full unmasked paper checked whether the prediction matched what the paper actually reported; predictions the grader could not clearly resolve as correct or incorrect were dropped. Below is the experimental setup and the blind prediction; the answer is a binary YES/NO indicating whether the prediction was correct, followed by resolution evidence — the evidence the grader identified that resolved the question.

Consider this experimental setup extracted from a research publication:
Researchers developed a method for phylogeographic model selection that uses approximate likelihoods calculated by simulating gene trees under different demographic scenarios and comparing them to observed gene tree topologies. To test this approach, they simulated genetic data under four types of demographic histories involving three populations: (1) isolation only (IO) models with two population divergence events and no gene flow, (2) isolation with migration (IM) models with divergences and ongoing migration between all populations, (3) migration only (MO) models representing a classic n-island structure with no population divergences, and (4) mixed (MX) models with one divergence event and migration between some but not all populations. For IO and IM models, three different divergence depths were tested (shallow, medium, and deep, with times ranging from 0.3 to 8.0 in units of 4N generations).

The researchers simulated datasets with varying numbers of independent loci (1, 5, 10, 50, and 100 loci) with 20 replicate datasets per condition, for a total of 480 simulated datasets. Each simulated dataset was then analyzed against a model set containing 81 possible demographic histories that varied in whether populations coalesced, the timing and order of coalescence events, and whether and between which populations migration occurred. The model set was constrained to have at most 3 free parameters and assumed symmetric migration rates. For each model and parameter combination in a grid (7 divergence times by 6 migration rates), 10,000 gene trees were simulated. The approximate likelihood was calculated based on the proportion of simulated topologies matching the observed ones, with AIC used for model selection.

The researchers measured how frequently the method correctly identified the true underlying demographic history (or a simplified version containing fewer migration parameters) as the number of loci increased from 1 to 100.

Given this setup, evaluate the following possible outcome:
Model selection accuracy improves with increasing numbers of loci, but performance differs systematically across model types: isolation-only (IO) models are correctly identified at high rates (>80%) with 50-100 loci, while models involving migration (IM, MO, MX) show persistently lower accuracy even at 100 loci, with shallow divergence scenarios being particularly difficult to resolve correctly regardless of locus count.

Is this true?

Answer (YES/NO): NO